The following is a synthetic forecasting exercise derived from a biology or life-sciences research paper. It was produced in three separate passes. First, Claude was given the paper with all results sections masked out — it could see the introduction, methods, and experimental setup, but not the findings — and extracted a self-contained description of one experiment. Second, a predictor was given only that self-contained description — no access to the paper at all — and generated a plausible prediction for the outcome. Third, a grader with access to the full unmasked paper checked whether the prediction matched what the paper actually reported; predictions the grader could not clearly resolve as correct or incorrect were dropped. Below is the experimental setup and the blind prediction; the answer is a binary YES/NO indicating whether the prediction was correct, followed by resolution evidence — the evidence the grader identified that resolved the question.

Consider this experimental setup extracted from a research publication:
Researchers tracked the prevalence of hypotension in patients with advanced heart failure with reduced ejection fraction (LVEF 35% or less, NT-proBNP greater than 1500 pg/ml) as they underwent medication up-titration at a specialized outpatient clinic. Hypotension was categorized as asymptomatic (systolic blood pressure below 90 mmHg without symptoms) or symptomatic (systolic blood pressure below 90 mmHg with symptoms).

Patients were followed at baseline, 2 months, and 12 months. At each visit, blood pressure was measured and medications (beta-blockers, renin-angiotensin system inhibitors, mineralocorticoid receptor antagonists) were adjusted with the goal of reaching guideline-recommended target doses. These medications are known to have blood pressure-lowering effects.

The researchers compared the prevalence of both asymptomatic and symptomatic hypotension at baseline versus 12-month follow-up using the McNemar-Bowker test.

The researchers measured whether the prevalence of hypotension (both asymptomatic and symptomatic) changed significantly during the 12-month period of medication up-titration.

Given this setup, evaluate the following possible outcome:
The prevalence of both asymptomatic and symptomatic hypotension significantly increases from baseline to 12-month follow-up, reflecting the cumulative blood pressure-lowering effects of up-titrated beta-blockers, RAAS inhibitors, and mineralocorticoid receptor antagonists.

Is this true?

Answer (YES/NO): NO